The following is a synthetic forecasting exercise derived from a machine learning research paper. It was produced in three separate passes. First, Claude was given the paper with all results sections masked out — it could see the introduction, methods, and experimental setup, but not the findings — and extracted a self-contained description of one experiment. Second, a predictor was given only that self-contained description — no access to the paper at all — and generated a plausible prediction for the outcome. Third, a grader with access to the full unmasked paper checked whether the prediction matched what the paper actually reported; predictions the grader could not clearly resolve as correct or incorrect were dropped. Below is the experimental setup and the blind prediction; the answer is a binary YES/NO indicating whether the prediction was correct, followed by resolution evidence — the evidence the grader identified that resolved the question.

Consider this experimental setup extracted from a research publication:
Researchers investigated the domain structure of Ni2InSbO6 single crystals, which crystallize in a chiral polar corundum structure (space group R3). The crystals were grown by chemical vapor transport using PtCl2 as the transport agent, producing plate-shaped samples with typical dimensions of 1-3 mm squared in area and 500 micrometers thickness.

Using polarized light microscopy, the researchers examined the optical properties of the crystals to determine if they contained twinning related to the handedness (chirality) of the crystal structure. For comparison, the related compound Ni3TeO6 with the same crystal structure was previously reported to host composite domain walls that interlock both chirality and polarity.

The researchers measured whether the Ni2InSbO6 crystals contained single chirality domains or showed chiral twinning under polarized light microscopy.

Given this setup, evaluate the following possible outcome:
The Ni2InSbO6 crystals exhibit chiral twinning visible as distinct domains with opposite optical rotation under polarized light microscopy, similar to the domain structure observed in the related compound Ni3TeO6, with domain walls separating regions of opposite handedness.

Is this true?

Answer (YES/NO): YES